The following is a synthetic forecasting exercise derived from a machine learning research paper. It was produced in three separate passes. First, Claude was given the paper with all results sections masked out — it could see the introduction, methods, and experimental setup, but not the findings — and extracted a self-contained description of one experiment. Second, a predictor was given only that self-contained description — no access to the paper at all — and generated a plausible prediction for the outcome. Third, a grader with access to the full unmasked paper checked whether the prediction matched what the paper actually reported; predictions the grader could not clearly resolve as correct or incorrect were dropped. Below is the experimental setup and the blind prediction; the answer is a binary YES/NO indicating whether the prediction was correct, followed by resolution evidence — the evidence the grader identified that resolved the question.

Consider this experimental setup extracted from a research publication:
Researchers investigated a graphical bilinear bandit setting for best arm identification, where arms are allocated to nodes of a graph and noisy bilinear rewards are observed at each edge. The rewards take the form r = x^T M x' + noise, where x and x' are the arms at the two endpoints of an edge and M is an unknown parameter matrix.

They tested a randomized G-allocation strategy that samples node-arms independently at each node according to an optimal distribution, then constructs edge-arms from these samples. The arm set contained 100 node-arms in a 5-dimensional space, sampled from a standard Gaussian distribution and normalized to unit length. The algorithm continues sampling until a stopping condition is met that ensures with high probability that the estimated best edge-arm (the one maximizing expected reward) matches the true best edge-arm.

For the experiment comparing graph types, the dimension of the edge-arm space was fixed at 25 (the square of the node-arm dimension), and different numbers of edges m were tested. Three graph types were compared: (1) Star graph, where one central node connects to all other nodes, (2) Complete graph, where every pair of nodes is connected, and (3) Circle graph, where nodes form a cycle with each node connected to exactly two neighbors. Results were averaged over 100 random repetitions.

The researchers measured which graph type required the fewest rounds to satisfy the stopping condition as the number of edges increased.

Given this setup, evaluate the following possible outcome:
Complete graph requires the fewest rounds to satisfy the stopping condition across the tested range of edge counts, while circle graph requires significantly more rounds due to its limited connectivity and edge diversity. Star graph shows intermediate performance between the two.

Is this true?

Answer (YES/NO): NO